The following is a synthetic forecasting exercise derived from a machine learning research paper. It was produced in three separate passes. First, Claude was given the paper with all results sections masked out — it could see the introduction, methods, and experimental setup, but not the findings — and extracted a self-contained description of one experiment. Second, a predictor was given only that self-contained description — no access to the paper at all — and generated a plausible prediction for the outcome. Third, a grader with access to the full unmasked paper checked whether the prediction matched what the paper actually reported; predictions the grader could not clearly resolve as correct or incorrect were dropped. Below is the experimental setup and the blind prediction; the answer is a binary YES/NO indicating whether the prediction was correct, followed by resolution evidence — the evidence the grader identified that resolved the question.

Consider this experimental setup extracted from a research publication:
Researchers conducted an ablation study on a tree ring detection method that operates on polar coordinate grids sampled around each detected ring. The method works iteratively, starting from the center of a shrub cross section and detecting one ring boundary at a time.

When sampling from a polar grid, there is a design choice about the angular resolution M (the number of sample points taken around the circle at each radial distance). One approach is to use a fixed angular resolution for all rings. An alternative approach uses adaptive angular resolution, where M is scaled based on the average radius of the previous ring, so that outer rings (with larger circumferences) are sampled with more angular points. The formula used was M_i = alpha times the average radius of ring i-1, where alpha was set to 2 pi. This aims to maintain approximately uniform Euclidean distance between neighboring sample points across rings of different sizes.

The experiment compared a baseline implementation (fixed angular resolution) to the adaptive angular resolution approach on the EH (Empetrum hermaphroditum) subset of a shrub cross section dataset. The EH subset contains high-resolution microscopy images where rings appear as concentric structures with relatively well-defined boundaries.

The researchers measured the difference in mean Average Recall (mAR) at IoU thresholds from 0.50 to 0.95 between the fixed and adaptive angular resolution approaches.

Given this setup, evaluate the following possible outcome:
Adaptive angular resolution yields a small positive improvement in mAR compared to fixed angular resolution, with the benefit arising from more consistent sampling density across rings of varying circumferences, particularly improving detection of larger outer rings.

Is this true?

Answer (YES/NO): NO